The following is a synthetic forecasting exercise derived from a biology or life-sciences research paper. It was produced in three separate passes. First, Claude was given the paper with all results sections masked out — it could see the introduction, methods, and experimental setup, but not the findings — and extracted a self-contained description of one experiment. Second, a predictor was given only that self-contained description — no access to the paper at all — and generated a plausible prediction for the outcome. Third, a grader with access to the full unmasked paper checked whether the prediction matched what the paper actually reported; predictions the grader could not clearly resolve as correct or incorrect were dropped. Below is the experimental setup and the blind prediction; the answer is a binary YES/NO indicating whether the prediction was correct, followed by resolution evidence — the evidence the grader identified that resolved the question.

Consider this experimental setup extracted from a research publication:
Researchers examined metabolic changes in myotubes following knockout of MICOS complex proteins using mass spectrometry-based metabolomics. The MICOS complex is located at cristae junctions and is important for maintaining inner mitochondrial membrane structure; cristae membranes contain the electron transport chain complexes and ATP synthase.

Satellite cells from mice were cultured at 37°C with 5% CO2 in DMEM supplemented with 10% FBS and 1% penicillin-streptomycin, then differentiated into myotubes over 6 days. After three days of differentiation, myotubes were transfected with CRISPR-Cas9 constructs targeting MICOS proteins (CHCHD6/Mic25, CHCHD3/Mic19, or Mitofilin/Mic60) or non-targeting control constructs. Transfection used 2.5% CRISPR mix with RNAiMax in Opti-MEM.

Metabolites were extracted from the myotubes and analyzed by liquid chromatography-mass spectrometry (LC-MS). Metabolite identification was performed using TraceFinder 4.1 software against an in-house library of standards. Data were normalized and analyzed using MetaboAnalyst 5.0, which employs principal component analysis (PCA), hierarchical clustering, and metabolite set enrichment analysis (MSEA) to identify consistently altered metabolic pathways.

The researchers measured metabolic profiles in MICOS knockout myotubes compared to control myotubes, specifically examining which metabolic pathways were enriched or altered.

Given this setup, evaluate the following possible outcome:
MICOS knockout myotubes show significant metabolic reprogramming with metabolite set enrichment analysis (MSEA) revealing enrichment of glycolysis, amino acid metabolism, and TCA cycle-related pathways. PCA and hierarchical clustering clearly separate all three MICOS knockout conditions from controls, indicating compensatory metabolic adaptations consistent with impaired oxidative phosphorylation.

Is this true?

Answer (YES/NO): NO